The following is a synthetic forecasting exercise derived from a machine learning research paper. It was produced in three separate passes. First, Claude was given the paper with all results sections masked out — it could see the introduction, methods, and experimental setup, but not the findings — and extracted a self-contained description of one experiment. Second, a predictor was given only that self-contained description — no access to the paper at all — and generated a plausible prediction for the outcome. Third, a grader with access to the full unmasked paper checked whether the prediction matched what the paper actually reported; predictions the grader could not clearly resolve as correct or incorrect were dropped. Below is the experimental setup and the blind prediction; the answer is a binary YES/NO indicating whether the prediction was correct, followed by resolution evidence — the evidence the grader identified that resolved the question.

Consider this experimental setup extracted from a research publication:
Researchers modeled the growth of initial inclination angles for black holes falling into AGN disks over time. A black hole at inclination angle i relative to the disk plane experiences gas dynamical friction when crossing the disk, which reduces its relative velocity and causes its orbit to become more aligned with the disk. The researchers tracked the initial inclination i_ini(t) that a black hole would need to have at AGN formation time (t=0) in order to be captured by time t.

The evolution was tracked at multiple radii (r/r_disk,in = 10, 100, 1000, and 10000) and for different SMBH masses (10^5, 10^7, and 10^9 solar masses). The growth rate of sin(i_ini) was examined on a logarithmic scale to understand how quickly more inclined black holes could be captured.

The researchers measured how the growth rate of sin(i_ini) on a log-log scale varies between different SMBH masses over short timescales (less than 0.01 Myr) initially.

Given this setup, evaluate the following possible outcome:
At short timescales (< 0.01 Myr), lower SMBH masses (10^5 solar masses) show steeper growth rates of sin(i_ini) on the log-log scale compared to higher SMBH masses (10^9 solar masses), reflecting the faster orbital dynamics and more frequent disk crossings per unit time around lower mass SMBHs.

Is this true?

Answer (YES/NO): NO